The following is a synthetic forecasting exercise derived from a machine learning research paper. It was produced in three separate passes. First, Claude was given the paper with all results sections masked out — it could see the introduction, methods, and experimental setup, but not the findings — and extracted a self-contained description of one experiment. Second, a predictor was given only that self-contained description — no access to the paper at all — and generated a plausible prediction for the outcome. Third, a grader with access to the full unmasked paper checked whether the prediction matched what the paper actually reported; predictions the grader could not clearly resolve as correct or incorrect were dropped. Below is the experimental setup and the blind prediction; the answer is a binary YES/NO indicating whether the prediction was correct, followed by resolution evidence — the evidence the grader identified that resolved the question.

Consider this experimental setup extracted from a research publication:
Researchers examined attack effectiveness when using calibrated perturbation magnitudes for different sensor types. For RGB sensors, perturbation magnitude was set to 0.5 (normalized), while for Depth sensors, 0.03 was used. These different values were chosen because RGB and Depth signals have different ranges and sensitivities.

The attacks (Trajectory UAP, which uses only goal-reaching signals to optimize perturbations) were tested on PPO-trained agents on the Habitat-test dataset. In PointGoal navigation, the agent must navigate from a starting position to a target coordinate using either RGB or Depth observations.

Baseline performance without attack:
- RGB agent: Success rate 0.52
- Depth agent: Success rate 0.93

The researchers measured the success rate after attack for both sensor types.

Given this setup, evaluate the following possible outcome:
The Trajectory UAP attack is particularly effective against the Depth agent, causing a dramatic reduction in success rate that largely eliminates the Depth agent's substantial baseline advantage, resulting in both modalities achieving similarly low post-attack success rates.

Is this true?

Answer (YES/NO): NO